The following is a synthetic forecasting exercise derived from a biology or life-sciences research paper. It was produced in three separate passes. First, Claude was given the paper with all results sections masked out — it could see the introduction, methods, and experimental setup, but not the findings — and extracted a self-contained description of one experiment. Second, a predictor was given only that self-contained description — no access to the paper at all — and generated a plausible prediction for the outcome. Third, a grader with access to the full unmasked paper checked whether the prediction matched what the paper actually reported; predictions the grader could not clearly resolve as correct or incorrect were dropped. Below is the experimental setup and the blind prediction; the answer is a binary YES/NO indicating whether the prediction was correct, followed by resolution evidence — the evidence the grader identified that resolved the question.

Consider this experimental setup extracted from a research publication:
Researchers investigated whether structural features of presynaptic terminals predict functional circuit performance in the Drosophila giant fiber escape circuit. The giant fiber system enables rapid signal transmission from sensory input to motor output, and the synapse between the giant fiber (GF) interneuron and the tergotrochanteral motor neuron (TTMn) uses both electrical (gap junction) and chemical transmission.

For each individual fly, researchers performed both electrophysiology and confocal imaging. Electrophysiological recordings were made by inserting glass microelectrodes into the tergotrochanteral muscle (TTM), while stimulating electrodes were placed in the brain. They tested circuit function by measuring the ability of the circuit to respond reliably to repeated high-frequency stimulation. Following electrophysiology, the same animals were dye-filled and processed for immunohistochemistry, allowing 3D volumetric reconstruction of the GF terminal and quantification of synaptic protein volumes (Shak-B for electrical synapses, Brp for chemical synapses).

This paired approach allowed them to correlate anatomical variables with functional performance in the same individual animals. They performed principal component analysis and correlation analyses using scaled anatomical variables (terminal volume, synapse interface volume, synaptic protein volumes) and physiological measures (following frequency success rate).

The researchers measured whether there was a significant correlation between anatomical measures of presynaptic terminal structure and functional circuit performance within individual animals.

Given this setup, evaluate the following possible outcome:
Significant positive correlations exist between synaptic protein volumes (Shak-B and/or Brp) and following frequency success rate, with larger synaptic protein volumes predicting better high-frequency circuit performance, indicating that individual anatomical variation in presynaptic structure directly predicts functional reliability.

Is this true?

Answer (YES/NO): YES